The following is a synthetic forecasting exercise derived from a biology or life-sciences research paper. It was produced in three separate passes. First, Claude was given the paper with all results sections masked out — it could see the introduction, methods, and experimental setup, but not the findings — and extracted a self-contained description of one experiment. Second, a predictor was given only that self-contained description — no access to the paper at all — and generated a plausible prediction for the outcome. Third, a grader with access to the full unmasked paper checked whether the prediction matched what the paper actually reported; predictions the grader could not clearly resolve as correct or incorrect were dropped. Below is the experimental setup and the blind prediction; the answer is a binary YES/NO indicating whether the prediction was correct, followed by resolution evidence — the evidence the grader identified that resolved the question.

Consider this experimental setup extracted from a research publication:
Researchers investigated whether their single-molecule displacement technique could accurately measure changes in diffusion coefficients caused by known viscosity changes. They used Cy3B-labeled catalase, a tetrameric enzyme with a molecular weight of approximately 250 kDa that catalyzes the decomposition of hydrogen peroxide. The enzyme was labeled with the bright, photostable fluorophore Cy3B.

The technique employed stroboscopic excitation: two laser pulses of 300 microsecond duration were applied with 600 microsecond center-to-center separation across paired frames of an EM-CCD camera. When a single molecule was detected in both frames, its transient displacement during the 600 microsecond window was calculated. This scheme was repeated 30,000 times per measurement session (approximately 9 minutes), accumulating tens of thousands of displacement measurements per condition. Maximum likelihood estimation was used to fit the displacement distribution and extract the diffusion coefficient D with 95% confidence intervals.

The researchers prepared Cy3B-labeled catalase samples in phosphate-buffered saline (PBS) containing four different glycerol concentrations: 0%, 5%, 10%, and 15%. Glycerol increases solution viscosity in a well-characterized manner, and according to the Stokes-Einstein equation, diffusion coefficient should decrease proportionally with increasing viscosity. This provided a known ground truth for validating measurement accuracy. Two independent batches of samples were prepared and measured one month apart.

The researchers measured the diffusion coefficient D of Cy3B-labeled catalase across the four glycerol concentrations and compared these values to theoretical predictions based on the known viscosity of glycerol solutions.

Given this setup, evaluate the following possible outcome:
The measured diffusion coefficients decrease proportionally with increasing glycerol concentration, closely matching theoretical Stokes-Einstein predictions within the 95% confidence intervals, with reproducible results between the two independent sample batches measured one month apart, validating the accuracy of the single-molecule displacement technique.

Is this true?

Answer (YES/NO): YES